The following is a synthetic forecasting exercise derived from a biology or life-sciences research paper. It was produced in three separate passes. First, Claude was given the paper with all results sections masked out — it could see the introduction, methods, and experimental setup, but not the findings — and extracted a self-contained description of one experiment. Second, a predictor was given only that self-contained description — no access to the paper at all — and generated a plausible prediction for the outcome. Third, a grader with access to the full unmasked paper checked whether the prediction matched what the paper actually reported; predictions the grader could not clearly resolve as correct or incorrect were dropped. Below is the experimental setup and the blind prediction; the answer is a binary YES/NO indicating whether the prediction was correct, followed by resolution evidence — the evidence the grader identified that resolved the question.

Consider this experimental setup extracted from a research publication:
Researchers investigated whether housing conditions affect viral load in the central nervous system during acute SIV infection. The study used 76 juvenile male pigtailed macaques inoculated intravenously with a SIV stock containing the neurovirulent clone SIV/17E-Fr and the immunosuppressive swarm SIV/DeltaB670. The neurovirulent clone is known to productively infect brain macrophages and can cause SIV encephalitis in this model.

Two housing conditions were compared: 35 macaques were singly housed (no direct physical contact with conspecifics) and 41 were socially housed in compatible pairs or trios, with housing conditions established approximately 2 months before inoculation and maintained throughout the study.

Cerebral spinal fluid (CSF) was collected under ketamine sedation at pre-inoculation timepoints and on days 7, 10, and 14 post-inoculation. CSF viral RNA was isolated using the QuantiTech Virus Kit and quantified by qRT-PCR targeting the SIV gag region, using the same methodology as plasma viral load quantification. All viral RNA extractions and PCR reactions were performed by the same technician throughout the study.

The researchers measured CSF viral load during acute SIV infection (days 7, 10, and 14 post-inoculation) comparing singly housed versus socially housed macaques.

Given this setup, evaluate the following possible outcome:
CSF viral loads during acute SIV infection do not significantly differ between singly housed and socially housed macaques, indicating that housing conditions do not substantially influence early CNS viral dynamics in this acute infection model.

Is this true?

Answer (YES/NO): NO